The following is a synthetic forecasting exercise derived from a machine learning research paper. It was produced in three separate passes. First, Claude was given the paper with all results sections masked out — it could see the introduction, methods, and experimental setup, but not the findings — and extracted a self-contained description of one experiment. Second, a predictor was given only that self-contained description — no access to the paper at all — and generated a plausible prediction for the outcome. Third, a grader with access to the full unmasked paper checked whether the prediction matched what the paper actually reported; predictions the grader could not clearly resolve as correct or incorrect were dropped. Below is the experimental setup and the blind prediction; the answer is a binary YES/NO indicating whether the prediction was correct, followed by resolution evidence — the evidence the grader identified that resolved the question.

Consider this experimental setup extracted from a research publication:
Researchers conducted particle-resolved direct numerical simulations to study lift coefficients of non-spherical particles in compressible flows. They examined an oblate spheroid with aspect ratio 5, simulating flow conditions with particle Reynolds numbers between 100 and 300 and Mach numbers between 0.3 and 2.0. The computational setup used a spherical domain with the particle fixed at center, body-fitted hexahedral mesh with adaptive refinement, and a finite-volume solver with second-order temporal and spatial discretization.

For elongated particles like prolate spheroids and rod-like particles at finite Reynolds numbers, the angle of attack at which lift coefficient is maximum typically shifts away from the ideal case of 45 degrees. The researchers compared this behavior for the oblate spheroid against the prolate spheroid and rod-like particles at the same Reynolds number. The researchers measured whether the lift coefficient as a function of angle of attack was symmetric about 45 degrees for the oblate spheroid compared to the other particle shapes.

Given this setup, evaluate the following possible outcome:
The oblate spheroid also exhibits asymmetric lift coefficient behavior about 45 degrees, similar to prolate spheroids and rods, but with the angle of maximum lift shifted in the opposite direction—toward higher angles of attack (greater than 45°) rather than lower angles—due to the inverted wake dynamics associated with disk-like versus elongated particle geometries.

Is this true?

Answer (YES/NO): NO